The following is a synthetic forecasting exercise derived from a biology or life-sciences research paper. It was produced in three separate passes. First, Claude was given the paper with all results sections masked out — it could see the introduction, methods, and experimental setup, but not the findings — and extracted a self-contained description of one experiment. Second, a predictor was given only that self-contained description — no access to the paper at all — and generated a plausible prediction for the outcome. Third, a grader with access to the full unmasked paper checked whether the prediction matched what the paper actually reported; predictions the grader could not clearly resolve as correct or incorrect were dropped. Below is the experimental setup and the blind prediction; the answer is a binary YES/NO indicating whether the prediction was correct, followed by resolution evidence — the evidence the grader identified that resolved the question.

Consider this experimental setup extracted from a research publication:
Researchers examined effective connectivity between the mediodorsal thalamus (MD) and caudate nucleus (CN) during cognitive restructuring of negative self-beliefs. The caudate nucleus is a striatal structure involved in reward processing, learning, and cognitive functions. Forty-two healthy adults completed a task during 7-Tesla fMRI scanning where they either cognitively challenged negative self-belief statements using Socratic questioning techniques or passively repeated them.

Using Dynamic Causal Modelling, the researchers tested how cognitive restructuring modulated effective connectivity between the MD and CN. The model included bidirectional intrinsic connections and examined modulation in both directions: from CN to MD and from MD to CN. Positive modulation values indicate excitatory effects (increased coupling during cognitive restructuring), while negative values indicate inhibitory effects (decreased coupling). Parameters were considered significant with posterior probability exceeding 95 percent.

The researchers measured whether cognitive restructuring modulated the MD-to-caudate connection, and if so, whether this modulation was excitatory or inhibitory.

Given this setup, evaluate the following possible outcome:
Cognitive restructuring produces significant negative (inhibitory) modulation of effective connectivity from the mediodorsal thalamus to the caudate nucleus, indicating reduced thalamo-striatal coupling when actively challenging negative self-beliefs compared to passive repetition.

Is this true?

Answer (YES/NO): NO